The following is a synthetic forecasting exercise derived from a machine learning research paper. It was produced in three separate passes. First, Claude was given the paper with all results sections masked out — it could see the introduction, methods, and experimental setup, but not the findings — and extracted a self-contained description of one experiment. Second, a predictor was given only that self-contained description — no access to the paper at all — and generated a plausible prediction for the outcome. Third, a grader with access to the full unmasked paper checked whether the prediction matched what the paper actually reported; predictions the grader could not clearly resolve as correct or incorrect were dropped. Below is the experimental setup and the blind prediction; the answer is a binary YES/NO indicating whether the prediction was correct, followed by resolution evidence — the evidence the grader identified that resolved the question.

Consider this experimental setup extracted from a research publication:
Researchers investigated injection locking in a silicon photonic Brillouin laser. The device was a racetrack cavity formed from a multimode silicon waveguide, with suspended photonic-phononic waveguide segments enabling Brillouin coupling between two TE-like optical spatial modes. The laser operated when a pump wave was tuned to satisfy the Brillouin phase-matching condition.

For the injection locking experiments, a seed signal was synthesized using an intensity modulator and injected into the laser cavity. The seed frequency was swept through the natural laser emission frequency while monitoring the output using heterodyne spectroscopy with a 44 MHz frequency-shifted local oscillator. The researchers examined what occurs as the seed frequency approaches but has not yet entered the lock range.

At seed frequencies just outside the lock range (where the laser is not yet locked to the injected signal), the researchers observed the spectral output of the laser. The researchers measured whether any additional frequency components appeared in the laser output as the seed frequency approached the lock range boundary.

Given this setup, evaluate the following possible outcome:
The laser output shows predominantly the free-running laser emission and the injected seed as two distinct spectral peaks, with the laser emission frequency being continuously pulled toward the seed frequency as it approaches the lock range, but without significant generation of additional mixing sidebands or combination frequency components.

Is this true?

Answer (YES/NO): NO